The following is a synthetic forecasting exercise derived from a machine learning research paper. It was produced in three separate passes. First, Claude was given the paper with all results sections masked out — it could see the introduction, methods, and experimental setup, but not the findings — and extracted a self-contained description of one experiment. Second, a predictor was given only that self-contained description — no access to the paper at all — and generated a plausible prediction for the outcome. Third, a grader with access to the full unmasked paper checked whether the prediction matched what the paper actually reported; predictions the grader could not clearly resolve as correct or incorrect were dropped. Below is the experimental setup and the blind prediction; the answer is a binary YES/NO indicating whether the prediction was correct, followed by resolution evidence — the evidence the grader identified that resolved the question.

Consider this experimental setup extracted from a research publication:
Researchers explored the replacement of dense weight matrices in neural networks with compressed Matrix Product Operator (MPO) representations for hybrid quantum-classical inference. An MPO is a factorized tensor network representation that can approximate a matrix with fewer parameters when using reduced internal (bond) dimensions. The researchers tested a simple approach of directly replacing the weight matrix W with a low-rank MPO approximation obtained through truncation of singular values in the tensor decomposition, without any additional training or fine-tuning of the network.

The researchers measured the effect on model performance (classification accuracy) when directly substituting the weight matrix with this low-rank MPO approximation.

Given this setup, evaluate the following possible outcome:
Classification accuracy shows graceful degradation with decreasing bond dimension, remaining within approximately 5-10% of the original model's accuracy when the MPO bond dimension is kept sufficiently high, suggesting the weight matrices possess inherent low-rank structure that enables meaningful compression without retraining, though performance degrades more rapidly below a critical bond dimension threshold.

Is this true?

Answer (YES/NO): NO